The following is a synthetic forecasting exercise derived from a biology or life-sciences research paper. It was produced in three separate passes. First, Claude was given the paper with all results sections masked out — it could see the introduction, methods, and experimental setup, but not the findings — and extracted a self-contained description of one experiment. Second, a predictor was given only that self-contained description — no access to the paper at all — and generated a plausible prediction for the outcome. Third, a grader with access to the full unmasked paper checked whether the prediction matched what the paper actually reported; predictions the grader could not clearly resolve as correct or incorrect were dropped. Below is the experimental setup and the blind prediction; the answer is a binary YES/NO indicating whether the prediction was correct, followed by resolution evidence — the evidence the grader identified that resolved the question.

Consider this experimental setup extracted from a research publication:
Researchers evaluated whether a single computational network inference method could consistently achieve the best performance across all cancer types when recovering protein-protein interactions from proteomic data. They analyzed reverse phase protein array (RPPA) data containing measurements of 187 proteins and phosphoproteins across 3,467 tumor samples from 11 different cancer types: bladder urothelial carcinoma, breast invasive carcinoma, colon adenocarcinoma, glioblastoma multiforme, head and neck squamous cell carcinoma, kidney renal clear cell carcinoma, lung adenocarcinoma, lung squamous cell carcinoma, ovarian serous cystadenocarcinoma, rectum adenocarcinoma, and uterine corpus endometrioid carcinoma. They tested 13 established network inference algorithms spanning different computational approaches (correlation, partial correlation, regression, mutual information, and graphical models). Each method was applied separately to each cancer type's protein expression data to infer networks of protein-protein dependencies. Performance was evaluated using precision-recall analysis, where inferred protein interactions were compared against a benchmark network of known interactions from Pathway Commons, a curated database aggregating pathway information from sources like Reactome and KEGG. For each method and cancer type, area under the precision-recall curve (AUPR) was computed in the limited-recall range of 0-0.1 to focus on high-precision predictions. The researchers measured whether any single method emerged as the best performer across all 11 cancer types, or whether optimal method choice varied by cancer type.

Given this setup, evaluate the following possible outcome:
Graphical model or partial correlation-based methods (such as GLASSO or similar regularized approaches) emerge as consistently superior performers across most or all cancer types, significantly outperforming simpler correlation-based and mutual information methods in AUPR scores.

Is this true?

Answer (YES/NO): NO